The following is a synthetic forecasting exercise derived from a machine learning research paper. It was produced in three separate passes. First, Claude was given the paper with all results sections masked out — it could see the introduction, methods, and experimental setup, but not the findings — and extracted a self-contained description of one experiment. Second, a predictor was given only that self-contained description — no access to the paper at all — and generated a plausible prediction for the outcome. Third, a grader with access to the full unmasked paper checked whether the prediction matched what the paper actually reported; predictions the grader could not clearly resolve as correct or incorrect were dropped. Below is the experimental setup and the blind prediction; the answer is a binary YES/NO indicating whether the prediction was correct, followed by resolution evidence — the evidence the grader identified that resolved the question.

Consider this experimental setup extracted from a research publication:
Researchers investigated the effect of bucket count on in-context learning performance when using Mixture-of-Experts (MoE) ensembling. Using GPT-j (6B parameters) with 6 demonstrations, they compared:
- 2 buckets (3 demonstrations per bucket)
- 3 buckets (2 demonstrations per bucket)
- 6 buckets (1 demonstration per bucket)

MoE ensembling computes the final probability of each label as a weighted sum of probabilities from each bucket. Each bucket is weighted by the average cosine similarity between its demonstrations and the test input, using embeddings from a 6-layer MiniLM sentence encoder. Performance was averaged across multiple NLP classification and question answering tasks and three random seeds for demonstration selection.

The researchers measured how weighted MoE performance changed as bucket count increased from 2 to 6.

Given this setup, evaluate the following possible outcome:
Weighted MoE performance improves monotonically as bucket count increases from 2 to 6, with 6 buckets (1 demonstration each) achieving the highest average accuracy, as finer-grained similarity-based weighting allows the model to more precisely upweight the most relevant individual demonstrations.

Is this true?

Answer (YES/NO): YES